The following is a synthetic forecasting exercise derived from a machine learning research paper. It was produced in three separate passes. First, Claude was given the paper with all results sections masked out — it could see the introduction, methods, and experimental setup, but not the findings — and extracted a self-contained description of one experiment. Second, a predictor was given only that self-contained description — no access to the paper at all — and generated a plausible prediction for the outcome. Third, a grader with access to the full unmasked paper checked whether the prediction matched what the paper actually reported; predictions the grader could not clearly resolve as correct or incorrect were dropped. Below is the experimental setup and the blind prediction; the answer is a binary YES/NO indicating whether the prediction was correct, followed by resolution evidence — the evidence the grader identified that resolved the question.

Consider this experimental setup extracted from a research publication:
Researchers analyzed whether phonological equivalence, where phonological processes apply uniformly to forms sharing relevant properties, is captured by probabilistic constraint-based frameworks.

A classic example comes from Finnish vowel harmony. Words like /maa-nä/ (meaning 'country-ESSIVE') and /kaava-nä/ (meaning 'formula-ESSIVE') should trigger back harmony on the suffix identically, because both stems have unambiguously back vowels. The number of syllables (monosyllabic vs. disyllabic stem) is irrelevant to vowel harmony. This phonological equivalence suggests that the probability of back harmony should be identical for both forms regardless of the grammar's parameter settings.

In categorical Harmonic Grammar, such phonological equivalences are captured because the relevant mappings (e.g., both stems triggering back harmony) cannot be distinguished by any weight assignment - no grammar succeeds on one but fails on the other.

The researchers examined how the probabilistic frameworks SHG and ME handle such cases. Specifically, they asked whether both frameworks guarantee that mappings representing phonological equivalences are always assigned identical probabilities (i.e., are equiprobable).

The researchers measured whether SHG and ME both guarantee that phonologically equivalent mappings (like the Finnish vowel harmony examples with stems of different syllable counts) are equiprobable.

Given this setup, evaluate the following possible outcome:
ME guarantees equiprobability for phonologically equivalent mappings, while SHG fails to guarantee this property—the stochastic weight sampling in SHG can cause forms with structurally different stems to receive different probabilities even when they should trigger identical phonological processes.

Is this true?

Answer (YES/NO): NO